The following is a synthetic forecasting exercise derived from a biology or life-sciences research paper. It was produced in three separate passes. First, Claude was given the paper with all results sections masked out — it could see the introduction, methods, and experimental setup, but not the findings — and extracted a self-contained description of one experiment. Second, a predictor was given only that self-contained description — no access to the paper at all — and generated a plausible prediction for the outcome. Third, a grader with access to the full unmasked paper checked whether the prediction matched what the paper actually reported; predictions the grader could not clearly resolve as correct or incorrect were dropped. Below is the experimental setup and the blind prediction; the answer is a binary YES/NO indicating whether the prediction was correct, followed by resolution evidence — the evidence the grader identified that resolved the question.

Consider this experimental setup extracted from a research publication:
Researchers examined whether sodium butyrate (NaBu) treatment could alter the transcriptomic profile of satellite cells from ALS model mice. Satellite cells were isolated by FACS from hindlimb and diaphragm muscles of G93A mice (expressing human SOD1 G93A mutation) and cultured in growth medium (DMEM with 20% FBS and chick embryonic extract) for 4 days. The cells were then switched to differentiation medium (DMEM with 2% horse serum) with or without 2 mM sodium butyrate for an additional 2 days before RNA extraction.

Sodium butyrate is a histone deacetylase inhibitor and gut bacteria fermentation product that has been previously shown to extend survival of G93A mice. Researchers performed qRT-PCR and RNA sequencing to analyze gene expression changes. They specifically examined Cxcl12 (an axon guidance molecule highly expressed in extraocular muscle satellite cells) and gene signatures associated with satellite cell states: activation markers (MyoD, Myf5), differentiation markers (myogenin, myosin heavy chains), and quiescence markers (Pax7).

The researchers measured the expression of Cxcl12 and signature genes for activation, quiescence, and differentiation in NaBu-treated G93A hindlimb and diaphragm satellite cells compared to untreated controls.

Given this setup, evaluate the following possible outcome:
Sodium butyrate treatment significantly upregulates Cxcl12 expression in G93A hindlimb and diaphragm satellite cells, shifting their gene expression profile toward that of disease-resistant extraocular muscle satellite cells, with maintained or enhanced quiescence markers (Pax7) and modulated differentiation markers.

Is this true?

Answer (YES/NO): YES